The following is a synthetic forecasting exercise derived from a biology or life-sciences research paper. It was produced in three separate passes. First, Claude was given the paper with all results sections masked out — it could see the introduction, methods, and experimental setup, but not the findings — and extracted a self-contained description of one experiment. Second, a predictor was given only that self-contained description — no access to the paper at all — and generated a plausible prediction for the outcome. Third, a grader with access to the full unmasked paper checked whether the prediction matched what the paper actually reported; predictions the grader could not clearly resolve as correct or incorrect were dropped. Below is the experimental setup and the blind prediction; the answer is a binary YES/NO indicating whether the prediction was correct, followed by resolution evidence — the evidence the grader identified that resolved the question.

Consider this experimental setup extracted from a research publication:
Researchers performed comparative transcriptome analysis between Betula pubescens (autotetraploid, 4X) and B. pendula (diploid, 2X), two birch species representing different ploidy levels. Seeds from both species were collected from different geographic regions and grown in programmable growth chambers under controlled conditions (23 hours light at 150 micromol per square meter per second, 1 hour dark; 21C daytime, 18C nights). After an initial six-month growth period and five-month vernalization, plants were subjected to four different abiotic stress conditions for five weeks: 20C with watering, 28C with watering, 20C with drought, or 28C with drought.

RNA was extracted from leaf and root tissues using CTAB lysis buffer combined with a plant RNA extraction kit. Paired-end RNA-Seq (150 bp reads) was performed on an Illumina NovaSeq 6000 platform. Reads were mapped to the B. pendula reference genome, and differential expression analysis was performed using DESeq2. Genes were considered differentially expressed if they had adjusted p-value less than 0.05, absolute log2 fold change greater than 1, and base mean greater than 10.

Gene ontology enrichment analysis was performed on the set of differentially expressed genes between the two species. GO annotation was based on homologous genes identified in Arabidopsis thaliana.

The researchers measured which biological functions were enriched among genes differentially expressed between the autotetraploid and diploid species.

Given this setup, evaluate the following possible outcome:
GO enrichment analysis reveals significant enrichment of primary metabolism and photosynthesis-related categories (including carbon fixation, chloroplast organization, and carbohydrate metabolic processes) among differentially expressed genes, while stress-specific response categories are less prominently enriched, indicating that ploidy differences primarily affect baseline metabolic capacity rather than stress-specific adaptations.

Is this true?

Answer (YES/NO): NO